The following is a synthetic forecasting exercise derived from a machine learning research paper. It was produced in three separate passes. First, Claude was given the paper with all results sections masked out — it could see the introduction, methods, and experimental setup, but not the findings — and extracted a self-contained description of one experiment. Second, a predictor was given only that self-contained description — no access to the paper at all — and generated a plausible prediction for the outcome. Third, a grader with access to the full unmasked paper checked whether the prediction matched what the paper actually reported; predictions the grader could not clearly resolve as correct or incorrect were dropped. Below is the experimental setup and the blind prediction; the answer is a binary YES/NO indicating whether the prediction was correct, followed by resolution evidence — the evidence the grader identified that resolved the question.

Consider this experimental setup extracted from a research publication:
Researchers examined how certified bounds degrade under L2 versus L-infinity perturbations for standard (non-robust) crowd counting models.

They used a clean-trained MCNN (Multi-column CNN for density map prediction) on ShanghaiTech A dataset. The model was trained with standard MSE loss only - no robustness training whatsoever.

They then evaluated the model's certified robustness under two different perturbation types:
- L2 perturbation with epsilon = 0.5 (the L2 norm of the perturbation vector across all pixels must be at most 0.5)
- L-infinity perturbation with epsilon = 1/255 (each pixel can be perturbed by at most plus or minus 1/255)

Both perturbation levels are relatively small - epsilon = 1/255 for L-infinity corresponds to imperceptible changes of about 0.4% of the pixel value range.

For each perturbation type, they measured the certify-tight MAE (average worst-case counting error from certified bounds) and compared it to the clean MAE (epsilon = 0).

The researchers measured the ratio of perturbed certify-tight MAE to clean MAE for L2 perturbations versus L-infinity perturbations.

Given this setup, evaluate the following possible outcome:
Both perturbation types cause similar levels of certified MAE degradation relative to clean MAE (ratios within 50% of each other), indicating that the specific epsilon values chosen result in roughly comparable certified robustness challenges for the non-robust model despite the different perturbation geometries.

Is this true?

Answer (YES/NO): NO